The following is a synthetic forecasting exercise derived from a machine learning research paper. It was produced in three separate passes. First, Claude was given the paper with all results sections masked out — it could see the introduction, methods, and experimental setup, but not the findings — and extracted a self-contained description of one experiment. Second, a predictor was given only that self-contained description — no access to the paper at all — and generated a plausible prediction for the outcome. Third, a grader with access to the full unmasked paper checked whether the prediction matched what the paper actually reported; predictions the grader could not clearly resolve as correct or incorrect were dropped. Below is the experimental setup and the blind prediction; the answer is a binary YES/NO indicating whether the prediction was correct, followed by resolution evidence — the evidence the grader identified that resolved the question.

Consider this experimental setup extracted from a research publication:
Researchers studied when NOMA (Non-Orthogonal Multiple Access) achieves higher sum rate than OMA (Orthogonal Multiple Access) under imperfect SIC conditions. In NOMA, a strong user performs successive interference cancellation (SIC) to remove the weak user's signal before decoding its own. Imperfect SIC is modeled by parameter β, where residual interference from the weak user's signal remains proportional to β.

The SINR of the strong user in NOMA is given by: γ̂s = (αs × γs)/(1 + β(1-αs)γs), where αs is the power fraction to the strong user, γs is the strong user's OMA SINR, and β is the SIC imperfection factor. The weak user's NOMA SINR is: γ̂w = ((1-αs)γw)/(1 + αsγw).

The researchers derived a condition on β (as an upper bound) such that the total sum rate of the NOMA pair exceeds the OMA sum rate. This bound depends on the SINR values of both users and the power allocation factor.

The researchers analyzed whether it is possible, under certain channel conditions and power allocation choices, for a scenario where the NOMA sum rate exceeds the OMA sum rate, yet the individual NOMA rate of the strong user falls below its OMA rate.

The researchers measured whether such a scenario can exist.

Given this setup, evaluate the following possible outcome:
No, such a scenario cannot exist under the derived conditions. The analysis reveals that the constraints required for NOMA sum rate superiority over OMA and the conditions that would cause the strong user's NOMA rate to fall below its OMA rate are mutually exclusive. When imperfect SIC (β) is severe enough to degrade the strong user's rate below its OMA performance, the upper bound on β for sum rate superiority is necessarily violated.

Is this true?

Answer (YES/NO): NO